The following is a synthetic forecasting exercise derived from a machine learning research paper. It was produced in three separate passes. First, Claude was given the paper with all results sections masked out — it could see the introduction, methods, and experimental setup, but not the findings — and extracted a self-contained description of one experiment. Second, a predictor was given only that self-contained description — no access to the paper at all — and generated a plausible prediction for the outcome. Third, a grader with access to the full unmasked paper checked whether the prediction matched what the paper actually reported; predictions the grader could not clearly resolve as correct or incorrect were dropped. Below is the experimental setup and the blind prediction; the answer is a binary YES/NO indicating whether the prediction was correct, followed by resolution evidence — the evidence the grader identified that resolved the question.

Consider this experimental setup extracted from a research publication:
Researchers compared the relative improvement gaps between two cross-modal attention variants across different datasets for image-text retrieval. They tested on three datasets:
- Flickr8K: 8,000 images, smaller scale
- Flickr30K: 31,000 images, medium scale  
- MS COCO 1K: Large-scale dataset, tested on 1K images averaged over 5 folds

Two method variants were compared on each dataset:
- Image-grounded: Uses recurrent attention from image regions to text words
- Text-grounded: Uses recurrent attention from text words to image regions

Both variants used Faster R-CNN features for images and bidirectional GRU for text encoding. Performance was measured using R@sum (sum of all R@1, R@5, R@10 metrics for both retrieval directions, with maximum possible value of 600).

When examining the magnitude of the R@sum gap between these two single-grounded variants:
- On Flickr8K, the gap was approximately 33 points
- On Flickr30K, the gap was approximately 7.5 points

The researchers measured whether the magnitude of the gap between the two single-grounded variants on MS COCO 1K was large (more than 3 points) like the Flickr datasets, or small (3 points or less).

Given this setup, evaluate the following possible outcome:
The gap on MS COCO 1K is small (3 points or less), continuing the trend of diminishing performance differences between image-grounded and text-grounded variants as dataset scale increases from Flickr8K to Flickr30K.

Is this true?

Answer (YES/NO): YES